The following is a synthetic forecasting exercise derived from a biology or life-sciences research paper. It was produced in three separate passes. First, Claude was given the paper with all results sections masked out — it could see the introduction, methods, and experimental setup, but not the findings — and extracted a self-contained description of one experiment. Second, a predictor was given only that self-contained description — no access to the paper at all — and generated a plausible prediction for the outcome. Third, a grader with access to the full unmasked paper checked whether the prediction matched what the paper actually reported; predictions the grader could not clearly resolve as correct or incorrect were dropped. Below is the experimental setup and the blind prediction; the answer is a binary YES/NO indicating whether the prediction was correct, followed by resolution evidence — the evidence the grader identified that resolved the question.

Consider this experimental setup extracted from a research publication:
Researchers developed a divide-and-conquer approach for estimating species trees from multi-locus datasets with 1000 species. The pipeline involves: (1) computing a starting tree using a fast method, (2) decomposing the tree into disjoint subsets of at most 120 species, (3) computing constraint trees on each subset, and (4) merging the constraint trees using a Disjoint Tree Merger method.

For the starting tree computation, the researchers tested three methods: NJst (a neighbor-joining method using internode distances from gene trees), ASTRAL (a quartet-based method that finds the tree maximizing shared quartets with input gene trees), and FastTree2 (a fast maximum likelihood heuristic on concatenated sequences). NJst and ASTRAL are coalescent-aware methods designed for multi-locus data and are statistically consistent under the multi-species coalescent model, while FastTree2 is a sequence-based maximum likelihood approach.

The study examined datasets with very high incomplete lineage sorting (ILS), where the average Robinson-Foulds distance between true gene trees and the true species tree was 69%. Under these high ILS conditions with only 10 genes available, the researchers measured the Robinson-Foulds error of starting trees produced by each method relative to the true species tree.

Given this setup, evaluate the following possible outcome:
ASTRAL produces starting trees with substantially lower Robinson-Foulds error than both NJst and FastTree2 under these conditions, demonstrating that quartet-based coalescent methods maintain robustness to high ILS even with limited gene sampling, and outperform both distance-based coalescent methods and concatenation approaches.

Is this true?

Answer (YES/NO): NO